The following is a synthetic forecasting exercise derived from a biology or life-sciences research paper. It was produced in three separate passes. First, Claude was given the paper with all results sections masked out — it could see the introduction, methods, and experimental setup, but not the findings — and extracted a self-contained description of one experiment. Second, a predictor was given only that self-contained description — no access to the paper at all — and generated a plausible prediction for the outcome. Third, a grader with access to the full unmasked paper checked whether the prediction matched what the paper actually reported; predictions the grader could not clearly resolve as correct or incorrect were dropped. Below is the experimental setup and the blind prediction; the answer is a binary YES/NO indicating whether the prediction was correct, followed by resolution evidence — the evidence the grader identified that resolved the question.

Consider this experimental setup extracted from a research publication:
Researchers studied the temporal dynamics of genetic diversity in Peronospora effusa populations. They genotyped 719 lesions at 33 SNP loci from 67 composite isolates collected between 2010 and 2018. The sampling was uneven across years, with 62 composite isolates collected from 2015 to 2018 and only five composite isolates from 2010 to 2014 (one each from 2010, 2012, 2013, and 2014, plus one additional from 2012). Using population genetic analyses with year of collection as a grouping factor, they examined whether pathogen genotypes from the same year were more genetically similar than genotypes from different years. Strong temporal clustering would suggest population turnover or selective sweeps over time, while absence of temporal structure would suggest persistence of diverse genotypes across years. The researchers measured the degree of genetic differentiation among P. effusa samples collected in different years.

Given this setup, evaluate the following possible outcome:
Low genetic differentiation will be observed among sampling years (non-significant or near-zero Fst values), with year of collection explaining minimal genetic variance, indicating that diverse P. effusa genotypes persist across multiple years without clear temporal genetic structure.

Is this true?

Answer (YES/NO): NO